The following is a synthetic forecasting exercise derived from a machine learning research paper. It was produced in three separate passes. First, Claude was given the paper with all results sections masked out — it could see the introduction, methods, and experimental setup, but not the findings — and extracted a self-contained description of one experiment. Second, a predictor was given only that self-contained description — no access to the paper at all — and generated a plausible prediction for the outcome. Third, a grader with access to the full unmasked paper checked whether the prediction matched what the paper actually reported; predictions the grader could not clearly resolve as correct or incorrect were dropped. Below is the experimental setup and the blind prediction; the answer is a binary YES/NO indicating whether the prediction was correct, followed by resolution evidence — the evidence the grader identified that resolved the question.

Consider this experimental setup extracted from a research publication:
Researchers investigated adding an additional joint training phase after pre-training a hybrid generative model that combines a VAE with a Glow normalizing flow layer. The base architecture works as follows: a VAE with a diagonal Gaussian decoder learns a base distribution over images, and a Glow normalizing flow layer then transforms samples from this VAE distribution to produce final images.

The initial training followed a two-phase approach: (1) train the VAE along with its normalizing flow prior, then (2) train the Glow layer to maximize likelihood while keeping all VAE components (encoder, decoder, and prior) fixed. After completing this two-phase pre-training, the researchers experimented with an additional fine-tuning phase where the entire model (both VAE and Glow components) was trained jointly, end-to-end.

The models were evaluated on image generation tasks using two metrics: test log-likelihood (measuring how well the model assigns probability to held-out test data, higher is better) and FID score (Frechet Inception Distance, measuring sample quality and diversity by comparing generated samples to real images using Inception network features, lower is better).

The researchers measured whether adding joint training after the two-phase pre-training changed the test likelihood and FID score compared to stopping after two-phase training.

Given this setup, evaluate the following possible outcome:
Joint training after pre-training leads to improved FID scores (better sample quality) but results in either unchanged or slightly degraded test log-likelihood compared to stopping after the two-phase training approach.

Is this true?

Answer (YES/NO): NO